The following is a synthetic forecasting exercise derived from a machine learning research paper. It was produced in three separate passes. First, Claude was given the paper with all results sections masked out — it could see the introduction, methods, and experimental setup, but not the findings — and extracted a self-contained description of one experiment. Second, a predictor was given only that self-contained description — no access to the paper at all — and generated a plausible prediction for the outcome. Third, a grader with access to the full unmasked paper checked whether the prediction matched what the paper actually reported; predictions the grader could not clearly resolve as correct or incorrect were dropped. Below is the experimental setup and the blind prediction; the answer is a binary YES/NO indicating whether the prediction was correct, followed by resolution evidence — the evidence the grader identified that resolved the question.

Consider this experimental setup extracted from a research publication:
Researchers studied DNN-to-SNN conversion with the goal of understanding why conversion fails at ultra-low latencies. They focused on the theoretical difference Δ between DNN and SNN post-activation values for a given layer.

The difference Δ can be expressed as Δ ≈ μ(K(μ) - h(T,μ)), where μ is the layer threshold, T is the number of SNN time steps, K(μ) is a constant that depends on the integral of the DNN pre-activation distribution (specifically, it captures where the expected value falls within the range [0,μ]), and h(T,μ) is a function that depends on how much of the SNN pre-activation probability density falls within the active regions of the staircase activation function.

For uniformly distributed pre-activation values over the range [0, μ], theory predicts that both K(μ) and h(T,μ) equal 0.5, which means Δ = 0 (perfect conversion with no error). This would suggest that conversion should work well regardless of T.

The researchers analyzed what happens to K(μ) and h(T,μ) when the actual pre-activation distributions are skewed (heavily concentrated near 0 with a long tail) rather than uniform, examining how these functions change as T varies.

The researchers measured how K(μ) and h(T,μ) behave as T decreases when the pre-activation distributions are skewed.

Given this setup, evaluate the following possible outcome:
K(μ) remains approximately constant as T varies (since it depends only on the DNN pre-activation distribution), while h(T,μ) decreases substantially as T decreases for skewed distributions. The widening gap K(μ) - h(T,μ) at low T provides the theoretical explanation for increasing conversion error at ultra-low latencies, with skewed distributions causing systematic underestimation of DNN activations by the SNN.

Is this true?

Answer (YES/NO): YES